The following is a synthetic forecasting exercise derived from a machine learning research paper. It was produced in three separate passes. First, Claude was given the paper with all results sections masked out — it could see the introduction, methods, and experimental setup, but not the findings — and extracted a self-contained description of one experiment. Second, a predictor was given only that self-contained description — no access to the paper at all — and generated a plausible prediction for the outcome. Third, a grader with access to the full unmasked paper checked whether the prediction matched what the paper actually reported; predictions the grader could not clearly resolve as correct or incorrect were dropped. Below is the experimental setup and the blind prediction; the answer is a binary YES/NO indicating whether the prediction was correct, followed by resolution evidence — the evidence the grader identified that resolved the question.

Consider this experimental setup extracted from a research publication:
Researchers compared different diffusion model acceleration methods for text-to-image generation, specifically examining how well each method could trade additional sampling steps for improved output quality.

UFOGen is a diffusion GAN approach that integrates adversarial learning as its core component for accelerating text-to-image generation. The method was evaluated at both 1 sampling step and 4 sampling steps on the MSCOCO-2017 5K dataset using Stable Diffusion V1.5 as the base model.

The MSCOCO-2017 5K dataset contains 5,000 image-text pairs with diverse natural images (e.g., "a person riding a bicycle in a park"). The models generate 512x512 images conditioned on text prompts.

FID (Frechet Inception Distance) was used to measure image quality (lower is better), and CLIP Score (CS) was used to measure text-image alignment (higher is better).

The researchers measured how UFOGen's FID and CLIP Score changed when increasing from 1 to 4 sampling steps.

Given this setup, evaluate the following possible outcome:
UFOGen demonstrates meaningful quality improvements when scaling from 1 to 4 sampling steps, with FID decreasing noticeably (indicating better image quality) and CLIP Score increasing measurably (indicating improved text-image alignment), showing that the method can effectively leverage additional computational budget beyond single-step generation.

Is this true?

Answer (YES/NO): NO